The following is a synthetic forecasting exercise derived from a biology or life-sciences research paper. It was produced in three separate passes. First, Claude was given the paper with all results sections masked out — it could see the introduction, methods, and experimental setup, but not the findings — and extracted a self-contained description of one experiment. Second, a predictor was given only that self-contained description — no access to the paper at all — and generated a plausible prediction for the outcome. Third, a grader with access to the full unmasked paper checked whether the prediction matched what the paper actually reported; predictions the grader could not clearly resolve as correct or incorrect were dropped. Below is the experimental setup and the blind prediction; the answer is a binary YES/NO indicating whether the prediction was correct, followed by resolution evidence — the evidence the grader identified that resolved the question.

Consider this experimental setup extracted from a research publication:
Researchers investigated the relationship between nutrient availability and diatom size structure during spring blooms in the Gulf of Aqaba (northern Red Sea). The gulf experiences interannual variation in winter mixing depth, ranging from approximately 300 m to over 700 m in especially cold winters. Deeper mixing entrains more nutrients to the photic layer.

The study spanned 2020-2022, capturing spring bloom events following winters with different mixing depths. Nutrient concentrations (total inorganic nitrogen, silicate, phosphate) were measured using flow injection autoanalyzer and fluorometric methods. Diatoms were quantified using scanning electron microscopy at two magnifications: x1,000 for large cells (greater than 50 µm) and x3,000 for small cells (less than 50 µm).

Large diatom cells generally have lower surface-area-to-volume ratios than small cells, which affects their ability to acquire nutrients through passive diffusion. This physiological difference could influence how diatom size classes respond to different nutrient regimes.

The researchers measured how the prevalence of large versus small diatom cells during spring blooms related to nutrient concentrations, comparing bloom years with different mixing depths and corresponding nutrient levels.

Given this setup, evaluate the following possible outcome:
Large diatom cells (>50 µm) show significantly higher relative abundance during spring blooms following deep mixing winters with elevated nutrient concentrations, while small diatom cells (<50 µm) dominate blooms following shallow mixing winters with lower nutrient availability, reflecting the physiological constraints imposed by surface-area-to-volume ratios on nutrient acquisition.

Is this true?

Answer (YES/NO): YES